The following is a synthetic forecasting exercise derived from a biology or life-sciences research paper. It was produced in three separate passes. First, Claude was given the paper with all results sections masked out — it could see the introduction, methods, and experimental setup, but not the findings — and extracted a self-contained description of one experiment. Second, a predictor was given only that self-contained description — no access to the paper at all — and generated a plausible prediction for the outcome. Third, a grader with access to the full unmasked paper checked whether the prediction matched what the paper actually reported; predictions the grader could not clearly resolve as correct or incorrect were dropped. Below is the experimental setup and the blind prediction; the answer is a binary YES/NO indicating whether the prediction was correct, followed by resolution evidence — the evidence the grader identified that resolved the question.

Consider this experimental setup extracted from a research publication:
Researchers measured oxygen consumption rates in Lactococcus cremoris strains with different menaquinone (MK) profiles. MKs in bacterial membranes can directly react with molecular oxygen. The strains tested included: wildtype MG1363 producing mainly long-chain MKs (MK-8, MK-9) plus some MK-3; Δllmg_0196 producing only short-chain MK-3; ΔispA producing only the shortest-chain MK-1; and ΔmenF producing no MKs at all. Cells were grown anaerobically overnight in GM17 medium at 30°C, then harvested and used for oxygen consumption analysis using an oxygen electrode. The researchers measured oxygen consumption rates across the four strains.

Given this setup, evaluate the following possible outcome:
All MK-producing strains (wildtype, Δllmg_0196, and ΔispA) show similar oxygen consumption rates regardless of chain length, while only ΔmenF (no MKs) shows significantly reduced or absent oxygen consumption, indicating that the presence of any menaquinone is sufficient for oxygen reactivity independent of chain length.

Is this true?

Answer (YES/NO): NO